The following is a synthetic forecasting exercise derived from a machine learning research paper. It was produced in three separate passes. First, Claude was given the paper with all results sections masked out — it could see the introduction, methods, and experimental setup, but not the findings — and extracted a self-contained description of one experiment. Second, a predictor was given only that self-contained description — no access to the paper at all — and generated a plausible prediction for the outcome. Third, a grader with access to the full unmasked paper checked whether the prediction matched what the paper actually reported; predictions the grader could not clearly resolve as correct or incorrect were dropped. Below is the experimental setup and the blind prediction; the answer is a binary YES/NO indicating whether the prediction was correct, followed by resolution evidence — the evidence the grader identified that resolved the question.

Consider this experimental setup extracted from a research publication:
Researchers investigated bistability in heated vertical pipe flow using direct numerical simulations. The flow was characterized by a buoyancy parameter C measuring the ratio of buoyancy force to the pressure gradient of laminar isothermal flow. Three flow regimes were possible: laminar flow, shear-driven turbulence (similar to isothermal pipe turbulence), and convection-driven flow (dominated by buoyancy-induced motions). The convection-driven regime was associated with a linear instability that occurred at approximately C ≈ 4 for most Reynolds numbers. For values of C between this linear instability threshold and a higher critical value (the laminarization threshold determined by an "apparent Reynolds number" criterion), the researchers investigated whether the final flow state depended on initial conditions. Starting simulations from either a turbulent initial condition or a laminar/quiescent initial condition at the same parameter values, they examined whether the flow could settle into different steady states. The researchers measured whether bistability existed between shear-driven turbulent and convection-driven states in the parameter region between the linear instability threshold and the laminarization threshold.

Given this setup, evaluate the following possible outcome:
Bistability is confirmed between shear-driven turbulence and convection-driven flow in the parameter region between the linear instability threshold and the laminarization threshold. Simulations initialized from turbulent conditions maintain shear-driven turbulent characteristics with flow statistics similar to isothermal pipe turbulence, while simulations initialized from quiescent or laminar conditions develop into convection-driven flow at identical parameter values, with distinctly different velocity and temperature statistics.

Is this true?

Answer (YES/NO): YES